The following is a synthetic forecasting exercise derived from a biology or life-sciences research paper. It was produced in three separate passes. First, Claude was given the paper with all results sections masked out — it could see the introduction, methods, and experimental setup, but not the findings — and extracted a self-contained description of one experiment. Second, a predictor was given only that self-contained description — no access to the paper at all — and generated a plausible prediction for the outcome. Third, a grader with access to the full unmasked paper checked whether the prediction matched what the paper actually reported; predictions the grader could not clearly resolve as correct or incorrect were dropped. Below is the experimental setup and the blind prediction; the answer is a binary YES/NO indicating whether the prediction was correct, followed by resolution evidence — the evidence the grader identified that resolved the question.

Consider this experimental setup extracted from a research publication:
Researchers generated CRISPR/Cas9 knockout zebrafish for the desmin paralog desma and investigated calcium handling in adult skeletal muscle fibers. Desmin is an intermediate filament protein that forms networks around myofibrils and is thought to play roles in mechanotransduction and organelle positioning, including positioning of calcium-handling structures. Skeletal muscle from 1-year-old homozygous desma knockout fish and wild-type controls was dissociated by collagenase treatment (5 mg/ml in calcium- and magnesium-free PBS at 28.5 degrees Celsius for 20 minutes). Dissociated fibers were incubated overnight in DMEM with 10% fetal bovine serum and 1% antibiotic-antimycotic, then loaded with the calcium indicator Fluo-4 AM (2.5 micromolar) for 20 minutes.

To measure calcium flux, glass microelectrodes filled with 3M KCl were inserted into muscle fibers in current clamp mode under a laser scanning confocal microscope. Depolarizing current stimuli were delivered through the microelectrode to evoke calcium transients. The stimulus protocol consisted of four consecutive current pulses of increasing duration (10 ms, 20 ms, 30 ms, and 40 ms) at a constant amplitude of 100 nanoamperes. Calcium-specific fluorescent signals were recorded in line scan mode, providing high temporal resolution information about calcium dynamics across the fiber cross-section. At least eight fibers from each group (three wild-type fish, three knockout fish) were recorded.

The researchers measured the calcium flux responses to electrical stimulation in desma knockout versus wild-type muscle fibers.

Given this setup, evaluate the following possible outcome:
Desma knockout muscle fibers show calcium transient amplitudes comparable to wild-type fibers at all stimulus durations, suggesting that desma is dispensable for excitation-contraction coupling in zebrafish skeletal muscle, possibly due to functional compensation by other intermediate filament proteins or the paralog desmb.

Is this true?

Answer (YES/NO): NO